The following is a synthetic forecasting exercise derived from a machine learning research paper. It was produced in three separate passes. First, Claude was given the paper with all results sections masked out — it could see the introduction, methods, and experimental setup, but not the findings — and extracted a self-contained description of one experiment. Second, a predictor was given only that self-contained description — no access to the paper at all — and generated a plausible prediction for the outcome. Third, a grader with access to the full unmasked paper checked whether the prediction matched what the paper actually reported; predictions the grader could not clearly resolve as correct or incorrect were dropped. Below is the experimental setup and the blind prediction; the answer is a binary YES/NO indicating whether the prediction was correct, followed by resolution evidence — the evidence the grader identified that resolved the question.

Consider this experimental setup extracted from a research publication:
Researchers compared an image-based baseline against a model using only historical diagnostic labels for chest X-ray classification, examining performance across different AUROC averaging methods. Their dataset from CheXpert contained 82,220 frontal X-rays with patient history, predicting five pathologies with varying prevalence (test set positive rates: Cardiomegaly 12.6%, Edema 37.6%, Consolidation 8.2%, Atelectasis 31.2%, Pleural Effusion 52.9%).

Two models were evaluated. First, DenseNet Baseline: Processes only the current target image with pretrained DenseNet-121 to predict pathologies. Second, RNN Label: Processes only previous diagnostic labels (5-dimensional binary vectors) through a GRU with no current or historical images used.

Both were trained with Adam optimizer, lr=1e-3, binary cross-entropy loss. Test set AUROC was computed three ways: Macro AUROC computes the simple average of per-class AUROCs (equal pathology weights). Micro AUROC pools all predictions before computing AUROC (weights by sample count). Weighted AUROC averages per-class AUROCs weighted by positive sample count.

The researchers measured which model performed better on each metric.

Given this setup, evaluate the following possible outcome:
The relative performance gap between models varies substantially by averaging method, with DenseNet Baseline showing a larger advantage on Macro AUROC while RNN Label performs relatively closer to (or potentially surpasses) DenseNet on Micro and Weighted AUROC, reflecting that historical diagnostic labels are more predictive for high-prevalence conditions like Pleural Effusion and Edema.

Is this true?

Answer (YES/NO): NO